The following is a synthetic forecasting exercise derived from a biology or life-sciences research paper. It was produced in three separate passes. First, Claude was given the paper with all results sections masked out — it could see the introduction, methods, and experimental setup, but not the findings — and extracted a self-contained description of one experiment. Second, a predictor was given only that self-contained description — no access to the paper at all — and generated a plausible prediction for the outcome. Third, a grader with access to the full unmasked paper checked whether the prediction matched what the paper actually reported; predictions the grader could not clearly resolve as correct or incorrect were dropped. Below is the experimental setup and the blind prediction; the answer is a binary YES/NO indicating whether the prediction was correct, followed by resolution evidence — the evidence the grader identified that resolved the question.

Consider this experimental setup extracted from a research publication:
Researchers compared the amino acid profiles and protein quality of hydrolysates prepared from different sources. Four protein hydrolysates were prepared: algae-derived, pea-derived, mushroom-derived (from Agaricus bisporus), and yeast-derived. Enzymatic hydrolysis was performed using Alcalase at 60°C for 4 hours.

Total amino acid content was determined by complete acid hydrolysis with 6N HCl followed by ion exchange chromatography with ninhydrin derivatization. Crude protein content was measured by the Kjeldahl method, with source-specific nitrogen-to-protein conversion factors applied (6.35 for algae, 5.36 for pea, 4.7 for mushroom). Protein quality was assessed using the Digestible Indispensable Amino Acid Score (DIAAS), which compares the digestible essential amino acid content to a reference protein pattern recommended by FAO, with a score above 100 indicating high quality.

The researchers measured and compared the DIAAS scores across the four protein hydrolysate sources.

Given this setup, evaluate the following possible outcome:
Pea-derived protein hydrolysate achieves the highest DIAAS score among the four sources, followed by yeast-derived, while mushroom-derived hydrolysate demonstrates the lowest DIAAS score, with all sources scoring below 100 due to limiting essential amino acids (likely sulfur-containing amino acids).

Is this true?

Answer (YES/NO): NO